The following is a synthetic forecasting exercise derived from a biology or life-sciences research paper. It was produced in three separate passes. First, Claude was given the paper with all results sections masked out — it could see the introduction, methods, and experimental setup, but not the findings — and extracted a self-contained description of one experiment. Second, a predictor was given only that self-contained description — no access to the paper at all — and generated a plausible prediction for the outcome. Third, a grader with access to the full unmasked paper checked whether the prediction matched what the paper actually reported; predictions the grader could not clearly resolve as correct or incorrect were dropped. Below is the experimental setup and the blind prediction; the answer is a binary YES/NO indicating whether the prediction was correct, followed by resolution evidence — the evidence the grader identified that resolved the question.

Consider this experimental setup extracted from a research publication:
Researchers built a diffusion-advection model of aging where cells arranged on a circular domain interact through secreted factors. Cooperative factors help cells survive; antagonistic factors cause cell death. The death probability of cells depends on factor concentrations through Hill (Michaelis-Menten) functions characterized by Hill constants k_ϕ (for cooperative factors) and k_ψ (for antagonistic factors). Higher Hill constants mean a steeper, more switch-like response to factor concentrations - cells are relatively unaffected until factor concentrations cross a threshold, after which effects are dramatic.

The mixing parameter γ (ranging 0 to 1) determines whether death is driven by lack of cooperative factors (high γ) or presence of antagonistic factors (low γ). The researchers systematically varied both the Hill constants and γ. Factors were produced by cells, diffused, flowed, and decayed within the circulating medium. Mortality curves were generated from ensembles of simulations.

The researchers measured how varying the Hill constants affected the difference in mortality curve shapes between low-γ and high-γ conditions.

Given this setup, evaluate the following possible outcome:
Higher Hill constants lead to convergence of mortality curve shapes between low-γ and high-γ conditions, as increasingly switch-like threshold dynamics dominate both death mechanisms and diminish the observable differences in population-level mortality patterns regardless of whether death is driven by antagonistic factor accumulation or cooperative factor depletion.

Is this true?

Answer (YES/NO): NO